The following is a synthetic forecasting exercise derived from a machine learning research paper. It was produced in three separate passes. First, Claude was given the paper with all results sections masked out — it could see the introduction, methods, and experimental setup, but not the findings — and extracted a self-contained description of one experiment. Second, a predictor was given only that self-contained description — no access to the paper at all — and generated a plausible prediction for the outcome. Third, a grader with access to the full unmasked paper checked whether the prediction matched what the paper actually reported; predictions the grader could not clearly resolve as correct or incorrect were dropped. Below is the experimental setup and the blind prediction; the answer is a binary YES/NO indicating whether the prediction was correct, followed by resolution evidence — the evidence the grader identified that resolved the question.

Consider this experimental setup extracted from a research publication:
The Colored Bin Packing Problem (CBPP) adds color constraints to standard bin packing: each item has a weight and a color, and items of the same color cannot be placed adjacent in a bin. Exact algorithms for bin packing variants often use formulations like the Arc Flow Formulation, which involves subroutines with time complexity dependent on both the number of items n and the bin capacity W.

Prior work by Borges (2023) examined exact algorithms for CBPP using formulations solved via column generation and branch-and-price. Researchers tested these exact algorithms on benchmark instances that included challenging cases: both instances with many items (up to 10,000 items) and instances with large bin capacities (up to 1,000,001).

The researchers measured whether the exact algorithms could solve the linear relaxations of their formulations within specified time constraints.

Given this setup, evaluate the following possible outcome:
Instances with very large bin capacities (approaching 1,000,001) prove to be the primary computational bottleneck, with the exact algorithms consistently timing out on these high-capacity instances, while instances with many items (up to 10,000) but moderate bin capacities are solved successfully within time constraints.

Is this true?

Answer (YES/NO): NO